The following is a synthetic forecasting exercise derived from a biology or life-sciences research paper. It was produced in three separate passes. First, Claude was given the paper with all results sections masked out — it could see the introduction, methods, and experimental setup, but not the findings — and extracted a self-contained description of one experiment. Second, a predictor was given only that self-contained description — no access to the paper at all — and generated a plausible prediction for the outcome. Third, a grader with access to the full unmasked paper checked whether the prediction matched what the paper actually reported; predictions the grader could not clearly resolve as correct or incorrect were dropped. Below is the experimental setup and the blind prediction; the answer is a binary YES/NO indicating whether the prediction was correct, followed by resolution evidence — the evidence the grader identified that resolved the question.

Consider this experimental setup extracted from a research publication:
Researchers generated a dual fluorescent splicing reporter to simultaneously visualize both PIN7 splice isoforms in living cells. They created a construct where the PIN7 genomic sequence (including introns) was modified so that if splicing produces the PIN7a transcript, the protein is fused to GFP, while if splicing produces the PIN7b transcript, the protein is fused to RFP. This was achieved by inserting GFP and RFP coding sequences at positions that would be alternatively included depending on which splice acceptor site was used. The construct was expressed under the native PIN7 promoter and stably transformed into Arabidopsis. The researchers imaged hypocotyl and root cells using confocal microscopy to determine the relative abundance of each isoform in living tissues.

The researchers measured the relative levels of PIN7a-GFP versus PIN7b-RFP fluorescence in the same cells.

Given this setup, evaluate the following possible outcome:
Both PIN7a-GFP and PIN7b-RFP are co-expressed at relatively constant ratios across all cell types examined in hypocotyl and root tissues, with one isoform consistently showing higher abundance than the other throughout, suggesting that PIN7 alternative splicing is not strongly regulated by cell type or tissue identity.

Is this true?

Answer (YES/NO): NO